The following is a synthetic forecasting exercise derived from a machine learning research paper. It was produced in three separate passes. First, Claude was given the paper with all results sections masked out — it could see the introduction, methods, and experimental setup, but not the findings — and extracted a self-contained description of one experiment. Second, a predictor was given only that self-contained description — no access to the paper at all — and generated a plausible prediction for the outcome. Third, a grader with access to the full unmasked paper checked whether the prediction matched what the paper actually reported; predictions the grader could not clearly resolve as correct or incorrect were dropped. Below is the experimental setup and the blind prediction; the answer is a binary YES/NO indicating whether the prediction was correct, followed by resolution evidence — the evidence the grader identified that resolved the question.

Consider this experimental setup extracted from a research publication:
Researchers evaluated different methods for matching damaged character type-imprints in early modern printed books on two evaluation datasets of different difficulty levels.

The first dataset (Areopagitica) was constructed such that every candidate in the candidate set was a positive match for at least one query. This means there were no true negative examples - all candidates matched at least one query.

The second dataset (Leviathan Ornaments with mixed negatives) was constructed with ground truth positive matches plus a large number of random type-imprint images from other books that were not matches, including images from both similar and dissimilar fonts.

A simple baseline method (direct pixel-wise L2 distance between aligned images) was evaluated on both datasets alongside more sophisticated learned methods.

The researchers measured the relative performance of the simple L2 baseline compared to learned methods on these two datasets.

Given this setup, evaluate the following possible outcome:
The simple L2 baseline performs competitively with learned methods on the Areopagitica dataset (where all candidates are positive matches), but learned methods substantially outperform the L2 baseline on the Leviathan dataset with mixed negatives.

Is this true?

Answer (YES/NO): YES